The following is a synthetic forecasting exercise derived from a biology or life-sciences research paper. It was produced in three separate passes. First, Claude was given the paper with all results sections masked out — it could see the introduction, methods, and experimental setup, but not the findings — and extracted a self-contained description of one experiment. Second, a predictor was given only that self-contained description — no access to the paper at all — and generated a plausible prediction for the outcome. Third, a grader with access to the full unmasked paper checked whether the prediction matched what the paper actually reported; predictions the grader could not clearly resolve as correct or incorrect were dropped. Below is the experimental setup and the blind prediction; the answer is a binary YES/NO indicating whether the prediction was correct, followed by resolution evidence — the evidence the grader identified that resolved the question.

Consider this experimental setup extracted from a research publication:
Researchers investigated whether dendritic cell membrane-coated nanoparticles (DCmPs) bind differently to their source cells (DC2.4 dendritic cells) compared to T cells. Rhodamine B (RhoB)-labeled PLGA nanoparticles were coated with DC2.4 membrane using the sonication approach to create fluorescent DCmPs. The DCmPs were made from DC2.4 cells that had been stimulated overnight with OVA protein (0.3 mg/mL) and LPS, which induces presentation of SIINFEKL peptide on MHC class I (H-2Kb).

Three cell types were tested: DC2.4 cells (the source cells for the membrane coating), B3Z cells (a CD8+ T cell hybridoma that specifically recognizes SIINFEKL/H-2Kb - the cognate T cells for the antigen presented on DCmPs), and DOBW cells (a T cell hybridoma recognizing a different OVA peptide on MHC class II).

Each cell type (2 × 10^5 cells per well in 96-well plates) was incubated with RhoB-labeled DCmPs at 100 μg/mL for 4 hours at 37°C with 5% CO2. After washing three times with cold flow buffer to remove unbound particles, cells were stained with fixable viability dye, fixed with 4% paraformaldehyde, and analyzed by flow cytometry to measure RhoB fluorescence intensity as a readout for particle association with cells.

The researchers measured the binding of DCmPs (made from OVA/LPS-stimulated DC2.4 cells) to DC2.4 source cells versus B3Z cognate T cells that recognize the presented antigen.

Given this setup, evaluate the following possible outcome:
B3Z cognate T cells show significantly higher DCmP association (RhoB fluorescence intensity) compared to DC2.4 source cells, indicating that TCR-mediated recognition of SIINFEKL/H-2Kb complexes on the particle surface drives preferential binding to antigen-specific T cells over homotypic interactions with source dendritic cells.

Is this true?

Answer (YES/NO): NO